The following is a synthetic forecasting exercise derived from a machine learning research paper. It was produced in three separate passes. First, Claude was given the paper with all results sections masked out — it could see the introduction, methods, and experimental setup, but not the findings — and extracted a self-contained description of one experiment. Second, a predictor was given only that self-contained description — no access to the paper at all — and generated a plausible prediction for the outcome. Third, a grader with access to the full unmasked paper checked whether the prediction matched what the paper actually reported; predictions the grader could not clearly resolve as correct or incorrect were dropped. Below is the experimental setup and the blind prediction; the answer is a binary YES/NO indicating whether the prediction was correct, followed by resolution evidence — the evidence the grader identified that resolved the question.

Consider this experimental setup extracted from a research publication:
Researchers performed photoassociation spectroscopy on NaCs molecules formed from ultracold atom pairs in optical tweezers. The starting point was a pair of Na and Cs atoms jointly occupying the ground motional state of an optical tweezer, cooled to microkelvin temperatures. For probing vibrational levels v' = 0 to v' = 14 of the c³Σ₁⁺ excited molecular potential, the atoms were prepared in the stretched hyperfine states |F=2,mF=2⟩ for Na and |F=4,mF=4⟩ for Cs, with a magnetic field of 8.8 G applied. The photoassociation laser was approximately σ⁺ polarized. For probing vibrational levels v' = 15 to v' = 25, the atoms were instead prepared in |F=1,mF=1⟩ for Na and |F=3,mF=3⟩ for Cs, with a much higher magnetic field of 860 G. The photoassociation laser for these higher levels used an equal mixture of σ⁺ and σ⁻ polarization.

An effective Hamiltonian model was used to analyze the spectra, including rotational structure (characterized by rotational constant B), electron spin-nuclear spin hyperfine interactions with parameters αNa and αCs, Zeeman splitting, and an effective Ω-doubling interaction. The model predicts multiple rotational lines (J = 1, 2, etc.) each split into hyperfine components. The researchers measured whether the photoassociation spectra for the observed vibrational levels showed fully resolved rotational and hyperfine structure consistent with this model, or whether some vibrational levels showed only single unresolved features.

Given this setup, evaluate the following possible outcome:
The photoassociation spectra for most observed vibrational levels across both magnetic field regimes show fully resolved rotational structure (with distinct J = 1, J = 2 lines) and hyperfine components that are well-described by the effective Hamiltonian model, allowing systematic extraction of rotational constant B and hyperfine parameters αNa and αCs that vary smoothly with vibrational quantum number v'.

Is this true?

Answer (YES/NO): NO